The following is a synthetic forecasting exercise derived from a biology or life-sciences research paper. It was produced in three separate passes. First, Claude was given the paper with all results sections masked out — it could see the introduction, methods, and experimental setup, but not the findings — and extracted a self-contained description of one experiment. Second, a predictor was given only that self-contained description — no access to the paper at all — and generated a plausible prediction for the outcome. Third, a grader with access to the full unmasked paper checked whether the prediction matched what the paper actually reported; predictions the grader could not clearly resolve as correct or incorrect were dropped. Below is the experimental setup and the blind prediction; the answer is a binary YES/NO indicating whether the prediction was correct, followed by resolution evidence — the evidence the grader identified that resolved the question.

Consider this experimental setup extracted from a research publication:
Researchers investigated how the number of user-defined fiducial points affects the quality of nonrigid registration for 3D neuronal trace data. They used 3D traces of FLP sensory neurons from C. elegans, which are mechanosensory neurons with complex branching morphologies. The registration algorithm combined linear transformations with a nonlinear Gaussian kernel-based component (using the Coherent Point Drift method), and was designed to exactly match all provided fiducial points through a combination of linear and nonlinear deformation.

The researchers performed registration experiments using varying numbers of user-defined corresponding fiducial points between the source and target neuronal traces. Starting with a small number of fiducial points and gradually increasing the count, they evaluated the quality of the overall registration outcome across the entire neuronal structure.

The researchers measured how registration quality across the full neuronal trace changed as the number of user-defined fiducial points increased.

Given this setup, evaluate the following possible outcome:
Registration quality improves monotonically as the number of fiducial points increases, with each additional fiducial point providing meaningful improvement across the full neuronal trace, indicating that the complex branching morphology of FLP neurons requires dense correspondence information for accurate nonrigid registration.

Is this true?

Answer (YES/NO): NO